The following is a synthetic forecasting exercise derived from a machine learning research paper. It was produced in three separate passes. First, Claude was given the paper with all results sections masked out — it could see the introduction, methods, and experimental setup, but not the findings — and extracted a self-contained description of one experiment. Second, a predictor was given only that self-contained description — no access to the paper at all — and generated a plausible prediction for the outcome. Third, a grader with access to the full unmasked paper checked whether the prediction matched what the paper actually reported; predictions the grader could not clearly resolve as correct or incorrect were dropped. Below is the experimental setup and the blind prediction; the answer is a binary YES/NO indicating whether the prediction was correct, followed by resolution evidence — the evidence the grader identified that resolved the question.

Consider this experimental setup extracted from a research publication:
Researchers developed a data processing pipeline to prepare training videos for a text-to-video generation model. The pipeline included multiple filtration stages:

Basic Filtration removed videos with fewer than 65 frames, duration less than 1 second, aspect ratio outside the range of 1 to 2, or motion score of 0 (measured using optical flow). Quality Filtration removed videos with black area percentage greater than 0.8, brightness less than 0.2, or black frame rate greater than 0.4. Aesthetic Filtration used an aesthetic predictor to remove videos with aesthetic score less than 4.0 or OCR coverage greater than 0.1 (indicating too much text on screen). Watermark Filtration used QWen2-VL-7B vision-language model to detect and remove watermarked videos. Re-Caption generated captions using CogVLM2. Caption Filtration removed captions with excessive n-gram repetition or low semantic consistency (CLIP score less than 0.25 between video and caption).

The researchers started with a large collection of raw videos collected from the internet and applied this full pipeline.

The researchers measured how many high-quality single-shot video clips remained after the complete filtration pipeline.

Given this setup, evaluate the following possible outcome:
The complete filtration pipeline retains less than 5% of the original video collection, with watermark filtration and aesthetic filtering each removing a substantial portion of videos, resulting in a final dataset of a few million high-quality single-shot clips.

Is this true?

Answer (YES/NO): NO